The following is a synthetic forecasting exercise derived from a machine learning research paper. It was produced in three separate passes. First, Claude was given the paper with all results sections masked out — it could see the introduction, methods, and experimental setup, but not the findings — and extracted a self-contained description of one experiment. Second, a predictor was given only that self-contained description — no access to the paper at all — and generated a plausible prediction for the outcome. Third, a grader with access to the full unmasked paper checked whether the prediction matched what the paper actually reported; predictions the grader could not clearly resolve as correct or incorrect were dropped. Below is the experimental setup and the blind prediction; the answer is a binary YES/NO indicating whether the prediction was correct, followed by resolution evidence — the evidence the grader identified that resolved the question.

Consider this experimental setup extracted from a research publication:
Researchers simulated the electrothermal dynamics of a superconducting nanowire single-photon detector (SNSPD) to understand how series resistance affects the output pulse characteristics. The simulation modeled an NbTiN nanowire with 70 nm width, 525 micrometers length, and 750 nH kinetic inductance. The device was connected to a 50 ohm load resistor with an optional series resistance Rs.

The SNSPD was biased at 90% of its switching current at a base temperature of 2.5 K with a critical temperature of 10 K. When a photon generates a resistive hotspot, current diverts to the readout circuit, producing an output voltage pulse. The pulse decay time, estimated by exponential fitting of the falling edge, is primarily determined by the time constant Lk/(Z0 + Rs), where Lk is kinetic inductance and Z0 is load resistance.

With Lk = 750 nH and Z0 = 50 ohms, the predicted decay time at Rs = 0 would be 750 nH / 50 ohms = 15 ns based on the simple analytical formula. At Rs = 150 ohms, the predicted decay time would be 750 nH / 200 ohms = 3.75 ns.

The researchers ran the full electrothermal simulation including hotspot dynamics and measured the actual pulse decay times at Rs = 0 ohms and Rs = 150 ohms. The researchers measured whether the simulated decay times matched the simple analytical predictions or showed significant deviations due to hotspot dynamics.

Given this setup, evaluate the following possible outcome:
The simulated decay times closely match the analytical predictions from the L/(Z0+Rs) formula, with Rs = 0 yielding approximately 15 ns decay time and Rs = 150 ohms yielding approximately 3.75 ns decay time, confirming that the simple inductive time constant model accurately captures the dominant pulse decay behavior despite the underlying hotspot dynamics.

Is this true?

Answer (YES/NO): YES